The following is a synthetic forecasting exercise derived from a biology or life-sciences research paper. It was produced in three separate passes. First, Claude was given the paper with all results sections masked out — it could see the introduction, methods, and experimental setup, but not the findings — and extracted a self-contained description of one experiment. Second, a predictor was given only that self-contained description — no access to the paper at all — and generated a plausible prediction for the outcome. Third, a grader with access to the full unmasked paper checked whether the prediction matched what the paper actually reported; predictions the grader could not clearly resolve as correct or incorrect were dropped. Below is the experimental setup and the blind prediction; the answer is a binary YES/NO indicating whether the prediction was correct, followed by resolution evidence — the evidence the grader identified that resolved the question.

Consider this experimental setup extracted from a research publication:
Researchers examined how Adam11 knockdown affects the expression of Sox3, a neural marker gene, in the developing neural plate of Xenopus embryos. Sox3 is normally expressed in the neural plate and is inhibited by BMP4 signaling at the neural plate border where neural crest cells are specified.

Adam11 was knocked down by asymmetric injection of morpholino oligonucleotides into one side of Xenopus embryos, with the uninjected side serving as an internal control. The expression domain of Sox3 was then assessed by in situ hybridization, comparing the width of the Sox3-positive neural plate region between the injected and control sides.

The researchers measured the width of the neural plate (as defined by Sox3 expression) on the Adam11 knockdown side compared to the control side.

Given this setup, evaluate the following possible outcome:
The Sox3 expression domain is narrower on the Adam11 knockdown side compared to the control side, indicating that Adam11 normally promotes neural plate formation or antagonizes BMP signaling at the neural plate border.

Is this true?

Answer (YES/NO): NO